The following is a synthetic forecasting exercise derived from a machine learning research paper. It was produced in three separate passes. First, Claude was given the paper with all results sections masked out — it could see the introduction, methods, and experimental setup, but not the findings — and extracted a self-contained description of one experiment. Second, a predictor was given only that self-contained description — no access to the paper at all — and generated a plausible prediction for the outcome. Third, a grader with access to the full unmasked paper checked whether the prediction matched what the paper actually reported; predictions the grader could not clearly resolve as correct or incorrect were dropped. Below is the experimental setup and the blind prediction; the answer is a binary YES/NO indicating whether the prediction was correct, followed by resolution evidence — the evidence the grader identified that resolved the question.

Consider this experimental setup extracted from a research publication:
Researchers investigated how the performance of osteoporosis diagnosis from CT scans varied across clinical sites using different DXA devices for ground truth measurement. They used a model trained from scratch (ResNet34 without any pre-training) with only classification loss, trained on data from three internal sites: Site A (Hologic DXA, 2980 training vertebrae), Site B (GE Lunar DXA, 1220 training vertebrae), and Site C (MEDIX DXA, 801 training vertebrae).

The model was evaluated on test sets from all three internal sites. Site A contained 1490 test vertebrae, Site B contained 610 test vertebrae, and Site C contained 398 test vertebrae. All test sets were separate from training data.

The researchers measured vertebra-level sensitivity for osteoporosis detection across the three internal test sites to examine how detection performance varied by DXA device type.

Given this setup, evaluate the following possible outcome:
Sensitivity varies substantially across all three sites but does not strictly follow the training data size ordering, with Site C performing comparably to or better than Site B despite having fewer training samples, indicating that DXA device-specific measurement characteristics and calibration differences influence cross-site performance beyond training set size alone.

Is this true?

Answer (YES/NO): YES